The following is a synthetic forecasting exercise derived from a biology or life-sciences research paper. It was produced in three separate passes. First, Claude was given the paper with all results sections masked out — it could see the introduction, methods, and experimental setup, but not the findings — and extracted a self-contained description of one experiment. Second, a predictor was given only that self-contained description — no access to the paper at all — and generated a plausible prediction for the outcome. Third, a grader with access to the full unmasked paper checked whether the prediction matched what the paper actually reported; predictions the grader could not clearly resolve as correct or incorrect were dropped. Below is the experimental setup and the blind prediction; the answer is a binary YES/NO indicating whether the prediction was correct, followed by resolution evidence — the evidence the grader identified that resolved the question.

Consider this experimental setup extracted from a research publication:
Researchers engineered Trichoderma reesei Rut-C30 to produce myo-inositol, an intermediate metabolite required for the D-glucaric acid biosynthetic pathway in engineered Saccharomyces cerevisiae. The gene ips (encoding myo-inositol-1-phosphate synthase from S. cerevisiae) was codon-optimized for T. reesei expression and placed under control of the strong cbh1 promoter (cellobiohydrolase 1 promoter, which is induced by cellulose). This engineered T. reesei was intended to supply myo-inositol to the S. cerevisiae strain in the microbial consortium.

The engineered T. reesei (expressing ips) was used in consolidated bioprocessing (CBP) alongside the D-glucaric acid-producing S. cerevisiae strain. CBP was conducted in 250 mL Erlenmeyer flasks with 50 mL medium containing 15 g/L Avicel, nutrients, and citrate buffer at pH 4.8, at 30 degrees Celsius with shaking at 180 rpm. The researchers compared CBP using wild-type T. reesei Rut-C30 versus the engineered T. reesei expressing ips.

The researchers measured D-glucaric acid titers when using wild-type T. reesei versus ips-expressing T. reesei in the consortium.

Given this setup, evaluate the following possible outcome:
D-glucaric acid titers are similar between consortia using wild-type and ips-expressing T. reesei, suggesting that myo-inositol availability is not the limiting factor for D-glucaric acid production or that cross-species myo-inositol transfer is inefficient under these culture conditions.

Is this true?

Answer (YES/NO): NO